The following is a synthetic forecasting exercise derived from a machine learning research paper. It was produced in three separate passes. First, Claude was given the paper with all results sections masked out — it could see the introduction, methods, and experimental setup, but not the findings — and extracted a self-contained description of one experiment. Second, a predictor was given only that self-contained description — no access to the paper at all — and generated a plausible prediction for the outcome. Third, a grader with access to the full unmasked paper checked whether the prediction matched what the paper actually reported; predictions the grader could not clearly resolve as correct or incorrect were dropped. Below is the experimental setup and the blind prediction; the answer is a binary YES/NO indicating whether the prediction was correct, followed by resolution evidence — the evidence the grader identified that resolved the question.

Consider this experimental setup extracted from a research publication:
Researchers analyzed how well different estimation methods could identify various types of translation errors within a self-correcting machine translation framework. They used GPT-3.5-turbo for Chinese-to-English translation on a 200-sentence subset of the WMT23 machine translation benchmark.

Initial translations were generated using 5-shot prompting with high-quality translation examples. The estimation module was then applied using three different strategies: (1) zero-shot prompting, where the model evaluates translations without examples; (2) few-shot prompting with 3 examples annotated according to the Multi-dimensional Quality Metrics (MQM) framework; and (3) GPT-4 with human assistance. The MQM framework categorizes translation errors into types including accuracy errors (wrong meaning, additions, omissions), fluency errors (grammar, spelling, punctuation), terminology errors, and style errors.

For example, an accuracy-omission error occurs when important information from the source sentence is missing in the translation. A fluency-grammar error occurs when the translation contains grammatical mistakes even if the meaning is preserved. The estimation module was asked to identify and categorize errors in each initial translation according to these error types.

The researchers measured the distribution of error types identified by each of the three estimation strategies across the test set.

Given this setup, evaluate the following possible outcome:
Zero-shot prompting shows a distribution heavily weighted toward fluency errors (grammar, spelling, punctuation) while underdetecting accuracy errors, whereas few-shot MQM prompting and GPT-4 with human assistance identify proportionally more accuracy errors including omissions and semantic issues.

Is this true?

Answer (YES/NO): NO